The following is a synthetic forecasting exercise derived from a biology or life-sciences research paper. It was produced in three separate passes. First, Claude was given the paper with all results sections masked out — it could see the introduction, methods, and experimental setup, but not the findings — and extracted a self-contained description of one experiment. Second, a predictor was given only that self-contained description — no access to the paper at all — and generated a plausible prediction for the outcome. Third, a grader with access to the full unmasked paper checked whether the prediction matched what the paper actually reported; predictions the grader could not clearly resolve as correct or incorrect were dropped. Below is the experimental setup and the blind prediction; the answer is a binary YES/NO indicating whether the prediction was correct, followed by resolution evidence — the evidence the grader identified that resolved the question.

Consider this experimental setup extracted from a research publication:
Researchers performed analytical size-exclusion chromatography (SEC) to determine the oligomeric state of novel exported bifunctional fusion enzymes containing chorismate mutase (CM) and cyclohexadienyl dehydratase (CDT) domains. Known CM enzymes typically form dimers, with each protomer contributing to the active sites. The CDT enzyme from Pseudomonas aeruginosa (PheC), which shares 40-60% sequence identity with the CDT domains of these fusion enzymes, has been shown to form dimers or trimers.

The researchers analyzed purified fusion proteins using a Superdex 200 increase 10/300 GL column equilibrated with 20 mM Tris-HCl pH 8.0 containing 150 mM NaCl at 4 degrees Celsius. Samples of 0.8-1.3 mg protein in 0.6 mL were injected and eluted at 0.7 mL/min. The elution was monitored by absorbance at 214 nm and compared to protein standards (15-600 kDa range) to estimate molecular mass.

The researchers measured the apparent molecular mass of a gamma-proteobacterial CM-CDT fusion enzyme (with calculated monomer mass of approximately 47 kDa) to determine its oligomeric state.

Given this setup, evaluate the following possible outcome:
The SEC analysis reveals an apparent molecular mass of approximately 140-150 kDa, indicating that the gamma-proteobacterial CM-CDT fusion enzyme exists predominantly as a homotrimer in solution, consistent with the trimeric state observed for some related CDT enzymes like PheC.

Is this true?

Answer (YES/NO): NO